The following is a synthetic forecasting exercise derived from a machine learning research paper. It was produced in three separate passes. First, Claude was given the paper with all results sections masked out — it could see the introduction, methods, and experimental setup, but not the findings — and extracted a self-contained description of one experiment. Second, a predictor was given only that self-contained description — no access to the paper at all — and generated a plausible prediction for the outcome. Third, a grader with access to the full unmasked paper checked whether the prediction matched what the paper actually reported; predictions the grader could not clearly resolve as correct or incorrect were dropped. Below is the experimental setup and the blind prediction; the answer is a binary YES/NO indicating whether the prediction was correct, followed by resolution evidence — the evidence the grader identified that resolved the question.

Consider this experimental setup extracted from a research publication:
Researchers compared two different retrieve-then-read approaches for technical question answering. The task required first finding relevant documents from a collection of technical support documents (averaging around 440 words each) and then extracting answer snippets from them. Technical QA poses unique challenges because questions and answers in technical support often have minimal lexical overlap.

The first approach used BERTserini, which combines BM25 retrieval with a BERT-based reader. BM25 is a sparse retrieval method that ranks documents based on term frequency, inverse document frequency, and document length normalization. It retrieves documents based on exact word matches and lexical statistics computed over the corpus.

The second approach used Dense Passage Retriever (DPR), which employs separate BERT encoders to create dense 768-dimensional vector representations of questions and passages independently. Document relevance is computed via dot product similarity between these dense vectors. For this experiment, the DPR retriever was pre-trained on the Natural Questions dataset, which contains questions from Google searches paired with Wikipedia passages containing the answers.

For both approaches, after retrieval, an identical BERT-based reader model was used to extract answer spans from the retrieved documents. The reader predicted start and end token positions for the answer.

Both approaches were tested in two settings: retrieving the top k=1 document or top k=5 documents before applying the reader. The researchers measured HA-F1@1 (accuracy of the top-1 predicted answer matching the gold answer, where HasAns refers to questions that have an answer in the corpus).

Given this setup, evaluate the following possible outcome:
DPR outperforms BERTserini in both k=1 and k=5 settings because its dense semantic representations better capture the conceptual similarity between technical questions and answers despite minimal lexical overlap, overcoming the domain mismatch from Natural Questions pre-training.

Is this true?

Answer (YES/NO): YES